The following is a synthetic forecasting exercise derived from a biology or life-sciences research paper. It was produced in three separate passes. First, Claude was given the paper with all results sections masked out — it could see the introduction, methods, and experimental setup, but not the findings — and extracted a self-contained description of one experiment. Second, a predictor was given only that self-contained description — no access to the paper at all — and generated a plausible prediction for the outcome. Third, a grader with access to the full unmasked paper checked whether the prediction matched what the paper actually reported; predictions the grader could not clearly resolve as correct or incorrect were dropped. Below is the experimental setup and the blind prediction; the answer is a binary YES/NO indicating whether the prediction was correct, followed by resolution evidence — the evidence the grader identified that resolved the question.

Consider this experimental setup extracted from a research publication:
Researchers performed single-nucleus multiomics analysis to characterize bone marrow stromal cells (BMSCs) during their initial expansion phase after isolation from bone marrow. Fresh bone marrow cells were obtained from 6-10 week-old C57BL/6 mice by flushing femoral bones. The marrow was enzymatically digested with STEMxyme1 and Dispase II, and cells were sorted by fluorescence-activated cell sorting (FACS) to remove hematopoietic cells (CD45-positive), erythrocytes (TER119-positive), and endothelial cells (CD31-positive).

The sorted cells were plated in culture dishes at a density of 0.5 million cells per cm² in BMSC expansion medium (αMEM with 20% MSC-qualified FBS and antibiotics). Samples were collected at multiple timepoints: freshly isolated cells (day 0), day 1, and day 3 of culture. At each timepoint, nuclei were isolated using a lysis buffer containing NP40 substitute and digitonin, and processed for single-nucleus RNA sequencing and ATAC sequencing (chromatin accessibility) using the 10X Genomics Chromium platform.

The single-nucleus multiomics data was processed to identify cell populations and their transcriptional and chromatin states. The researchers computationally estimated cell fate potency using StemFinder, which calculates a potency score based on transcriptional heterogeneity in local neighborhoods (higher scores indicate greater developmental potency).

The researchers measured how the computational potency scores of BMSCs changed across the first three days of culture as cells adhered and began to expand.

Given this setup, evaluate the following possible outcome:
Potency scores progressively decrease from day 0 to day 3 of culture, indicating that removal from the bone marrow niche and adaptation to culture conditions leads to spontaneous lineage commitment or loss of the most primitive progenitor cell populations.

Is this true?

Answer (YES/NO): NO